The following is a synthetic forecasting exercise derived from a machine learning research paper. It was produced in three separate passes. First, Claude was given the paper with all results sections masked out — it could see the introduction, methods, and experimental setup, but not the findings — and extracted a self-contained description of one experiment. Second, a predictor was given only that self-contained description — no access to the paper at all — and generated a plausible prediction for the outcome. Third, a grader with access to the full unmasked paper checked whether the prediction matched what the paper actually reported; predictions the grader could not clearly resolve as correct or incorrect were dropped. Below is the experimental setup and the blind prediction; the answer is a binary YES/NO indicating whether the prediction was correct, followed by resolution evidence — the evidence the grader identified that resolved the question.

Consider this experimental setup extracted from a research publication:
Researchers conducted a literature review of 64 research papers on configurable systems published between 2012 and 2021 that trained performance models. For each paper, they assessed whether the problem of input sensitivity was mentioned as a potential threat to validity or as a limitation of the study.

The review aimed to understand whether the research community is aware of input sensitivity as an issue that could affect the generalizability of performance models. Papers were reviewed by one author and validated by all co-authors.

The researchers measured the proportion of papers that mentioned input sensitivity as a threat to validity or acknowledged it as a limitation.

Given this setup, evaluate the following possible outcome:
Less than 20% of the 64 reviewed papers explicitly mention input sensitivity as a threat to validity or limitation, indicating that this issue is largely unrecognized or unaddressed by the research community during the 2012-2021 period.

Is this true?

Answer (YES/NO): NO